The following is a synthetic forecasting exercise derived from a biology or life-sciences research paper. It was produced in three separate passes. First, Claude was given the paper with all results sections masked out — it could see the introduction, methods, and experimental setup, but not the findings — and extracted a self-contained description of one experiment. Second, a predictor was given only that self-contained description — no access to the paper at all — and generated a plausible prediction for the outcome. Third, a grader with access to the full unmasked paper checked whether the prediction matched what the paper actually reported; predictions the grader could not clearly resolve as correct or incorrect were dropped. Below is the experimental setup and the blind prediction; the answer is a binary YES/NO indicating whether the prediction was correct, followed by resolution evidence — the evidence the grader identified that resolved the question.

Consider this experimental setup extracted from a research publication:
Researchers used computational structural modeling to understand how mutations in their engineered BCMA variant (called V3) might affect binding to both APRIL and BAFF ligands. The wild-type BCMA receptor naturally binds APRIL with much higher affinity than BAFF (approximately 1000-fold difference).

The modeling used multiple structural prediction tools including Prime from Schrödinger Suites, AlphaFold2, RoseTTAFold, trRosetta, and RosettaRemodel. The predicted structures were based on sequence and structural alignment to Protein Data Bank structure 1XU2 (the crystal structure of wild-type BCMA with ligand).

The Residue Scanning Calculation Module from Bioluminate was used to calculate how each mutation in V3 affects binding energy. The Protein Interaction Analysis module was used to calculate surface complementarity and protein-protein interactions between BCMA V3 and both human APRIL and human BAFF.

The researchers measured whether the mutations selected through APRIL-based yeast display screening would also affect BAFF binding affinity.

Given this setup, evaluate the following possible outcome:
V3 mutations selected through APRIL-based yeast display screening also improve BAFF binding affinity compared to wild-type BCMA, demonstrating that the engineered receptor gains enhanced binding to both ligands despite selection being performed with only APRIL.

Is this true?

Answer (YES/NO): YES